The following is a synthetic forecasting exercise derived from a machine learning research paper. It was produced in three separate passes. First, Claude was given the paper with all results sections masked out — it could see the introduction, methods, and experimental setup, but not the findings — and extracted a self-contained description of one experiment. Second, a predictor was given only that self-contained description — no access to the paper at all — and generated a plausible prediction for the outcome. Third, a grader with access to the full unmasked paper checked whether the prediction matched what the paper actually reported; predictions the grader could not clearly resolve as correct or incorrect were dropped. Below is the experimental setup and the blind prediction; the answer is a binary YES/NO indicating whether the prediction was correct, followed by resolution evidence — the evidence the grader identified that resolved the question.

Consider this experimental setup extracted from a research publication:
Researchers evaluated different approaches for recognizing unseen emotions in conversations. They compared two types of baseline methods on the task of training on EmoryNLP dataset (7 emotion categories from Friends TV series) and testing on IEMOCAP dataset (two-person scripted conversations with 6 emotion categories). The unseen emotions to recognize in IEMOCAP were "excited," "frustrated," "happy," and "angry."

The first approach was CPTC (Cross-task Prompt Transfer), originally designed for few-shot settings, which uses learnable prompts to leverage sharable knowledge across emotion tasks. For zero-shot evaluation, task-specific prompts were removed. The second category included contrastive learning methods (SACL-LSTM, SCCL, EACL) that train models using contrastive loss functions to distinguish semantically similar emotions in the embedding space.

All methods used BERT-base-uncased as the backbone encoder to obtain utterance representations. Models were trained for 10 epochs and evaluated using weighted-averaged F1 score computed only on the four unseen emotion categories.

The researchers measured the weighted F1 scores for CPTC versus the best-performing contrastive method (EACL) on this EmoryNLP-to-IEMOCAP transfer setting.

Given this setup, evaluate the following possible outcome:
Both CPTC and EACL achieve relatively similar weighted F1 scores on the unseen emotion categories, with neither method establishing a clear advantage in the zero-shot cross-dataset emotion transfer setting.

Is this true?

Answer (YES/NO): NO